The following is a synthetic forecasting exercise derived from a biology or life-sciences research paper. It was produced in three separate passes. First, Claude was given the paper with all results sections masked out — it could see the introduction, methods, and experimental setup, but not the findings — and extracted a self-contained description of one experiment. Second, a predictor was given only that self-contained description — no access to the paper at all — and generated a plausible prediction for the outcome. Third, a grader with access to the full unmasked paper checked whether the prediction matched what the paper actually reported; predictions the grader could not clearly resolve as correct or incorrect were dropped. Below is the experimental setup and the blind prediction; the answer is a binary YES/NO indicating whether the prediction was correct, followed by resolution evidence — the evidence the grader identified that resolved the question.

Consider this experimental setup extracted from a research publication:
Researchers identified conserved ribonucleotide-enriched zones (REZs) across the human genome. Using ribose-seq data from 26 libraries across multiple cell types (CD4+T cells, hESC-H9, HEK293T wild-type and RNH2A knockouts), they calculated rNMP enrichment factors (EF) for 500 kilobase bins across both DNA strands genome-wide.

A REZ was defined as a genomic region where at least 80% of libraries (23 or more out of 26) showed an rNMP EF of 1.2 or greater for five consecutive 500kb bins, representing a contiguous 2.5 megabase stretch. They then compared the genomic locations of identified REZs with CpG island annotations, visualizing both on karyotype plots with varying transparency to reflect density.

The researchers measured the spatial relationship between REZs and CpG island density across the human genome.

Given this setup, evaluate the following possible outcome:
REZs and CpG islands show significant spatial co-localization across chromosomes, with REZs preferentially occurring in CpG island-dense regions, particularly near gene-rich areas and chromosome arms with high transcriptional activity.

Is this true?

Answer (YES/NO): YES